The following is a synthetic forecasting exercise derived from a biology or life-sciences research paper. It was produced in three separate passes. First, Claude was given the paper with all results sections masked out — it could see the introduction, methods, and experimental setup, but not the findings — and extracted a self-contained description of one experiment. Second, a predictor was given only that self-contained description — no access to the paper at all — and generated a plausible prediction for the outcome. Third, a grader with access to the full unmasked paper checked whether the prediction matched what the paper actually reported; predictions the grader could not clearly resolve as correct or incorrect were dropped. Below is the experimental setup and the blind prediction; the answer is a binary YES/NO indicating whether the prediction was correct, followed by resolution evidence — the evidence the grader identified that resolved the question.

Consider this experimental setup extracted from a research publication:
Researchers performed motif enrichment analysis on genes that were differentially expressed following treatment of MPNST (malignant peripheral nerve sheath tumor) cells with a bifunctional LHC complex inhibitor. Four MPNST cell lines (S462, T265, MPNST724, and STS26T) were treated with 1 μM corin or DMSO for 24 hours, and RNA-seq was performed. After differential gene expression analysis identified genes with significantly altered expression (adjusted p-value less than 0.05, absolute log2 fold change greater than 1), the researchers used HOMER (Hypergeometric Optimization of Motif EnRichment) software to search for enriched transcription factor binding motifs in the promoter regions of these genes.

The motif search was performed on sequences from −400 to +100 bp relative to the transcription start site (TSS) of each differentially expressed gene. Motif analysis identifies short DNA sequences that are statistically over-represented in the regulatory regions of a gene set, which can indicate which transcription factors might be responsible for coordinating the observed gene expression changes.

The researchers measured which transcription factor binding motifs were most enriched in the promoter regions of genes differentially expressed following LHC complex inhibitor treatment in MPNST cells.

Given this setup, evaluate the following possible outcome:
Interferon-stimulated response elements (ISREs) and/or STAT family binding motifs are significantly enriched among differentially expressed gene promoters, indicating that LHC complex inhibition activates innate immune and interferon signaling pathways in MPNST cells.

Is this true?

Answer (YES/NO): NO